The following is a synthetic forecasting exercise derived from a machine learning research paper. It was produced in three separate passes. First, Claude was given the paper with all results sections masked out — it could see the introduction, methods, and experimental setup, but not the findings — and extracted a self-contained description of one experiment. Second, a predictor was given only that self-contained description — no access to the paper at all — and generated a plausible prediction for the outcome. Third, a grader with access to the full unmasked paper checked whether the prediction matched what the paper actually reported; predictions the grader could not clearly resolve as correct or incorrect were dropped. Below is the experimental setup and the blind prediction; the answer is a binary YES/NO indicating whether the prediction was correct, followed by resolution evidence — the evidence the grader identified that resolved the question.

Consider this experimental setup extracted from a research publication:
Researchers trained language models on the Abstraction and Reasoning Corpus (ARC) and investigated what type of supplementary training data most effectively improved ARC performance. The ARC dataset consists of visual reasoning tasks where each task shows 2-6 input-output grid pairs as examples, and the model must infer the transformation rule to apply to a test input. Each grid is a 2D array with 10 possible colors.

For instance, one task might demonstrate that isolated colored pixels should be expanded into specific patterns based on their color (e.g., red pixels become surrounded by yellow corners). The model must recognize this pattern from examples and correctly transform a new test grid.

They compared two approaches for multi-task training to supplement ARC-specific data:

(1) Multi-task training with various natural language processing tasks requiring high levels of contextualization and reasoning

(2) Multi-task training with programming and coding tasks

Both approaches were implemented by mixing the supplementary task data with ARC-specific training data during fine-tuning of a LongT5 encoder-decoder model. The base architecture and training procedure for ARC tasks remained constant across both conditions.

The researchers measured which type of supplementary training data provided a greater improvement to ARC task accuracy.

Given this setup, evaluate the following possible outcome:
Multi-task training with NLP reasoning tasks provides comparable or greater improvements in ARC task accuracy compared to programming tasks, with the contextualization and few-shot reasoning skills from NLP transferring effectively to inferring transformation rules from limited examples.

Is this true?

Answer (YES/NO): NO